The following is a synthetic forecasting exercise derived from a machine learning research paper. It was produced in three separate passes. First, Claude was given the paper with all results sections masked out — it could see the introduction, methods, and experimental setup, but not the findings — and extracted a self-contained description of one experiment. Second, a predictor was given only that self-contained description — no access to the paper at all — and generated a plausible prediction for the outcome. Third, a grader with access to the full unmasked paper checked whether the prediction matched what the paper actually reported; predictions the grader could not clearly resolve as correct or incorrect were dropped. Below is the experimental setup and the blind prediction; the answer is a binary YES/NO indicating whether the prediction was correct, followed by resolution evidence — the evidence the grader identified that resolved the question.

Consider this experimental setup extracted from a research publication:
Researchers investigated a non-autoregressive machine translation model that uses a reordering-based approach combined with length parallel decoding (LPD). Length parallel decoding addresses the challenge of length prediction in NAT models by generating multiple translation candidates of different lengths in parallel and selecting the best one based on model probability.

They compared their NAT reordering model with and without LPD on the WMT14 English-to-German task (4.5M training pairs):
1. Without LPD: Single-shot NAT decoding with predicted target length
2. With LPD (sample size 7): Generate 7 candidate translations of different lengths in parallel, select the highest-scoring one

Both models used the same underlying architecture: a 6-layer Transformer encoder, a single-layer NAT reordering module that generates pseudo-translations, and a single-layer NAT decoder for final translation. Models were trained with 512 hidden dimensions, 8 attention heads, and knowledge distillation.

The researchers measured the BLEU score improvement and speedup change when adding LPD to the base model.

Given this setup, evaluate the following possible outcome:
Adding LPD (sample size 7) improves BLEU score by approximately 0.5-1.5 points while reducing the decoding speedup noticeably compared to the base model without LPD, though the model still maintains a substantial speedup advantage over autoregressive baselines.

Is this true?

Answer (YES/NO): NO